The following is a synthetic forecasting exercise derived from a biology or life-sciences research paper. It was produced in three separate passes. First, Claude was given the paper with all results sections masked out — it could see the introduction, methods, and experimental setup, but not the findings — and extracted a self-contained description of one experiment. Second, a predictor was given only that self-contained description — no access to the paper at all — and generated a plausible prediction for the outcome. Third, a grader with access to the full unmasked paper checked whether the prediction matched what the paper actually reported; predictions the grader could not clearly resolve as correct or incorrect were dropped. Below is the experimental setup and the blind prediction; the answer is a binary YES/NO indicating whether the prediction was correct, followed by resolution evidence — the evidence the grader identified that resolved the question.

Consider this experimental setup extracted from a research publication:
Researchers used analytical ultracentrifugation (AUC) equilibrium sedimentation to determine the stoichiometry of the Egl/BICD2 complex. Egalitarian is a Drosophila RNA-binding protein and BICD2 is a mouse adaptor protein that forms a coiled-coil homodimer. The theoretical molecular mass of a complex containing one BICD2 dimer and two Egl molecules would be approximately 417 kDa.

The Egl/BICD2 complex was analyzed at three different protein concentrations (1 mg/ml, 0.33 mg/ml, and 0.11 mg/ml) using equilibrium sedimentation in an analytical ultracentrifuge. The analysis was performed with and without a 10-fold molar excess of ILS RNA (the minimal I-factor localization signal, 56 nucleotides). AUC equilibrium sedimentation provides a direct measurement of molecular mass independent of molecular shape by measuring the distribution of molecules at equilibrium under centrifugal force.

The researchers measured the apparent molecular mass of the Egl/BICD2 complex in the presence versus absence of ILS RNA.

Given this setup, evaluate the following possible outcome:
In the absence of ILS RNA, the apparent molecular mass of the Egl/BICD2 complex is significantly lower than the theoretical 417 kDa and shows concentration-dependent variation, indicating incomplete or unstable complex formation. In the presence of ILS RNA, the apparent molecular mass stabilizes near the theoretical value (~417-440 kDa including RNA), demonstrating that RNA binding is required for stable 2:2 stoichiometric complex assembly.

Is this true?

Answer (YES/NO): NO